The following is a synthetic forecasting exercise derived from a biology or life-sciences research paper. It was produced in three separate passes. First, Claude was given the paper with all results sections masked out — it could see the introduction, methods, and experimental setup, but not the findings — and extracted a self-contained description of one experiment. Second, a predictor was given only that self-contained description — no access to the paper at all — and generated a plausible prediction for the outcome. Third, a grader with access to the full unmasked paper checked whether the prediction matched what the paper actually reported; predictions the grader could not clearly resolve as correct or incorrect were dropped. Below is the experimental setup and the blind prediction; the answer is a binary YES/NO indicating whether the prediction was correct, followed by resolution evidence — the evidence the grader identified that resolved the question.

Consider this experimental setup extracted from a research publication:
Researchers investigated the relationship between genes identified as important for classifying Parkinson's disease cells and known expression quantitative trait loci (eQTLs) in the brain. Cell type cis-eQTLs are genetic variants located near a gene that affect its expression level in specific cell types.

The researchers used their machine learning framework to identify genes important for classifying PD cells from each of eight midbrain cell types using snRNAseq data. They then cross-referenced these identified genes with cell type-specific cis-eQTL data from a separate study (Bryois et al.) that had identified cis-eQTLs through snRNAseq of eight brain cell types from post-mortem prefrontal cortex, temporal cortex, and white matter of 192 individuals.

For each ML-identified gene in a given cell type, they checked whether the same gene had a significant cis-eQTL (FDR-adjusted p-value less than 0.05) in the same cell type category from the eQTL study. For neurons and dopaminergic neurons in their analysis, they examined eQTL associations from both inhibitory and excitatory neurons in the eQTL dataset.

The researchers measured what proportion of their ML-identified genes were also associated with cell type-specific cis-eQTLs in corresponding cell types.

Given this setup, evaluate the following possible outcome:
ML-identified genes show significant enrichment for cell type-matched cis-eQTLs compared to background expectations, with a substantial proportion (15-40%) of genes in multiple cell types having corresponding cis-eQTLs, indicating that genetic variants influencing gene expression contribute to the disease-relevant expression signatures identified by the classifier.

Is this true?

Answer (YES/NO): NO